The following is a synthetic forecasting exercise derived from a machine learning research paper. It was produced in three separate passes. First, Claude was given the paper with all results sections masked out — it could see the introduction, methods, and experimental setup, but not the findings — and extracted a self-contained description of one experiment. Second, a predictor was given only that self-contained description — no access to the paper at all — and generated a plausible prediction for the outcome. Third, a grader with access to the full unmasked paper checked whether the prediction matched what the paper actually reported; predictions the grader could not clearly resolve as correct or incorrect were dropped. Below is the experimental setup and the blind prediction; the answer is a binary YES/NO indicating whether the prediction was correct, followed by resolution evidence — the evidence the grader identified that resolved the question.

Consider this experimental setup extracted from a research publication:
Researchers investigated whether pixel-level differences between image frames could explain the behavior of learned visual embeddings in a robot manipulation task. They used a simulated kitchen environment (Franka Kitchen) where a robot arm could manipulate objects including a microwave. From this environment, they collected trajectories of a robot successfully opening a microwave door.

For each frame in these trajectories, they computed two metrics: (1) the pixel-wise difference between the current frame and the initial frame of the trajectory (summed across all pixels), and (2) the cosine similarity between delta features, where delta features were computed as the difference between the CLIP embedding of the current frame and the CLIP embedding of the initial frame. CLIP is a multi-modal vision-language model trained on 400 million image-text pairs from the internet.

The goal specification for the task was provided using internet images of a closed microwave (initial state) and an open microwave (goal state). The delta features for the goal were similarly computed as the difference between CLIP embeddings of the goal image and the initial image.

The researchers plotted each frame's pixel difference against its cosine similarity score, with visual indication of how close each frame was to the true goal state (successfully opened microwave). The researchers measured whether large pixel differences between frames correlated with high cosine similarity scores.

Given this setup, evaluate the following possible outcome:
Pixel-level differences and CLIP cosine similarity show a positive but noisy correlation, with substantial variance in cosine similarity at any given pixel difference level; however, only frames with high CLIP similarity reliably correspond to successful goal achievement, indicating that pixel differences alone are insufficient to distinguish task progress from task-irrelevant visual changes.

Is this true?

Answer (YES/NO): NO